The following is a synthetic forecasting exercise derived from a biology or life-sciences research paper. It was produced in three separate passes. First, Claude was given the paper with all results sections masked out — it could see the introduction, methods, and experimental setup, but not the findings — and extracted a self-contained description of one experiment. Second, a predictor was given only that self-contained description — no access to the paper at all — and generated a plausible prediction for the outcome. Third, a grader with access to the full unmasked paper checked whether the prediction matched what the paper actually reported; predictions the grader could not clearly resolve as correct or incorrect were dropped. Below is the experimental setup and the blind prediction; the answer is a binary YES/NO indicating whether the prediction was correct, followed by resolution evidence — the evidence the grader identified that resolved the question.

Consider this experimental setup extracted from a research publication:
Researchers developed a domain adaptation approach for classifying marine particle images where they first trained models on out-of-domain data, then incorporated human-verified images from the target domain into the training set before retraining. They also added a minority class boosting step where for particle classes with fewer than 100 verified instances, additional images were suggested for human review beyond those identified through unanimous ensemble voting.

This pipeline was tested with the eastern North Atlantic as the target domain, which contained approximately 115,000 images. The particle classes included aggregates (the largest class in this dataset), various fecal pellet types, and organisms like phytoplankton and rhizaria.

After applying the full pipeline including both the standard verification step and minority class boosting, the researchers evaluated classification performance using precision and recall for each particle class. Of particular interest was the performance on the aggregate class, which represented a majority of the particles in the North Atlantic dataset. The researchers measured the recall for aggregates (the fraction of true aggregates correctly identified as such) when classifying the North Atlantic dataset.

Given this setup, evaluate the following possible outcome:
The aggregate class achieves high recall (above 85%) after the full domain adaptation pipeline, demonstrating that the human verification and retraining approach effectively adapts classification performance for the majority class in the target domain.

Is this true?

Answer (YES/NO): NO